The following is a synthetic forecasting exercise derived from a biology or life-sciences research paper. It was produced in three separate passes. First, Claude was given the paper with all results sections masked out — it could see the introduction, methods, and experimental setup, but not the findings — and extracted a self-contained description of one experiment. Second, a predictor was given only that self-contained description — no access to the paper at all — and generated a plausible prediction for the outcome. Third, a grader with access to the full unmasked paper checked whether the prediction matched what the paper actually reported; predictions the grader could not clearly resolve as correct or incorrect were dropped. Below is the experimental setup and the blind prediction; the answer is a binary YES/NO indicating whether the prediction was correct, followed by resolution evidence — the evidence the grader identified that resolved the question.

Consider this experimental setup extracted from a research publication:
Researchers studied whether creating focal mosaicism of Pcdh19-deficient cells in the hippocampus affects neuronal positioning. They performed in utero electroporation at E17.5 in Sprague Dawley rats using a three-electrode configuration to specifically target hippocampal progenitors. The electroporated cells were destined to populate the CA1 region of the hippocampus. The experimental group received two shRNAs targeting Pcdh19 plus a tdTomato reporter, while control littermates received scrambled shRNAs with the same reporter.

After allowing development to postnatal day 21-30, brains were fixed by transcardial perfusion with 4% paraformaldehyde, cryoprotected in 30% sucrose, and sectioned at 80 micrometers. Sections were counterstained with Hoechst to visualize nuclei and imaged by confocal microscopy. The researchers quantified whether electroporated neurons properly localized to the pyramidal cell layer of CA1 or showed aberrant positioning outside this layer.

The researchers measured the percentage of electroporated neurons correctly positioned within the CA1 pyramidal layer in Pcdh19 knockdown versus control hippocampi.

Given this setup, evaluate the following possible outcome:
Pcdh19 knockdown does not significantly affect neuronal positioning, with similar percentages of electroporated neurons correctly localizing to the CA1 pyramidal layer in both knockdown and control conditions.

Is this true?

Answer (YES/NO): NO